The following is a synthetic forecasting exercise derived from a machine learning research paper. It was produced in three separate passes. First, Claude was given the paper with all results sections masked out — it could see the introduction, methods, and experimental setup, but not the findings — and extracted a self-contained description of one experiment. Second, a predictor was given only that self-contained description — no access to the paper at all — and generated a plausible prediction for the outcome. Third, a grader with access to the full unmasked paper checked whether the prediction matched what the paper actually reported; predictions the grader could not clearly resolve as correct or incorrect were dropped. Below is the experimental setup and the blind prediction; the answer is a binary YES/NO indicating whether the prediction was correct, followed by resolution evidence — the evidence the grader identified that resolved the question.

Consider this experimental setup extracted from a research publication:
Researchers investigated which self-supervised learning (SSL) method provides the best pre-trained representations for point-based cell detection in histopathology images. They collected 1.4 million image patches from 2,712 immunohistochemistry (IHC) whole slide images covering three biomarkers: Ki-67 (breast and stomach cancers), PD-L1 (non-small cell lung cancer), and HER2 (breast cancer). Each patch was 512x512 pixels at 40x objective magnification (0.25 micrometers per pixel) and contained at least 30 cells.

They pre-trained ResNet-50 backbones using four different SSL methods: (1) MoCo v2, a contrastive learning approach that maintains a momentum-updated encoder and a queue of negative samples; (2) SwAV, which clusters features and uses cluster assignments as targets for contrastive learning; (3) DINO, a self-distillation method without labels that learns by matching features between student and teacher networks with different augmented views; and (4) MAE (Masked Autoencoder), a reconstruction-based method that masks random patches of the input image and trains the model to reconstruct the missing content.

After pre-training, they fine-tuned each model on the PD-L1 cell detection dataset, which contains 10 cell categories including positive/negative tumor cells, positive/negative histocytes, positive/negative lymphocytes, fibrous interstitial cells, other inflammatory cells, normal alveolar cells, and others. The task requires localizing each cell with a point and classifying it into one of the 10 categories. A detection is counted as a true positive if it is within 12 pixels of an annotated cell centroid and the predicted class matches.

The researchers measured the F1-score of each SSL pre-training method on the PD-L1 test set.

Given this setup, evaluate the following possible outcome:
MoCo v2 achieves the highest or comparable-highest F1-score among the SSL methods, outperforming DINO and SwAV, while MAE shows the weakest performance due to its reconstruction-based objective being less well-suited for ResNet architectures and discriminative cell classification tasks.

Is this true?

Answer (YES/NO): NO